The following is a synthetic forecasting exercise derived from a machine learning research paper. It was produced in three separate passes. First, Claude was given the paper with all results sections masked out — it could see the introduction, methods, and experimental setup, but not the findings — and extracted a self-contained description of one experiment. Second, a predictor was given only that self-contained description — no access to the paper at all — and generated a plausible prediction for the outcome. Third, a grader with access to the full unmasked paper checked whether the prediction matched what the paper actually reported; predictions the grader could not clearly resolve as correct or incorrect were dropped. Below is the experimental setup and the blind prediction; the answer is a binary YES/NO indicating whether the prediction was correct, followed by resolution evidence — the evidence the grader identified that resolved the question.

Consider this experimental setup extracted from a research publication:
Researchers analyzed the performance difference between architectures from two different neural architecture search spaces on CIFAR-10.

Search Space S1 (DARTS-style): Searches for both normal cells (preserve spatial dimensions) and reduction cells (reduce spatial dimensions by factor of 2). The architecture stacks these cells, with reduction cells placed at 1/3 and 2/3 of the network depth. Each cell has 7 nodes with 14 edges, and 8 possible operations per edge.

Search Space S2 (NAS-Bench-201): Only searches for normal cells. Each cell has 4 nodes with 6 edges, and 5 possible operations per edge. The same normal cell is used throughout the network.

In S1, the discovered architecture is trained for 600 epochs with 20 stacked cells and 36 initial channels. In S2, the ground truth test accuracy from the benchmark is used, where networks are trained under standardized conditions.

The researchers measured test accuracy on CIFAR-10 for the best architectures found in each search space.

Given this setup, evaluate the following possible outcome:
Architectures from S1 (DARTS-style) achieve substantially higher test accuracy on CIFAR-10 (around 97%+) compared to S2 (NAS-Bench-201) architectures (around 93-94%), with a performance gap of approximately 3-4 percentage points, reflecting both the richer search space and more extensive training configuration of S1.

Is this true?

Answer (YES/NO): YES